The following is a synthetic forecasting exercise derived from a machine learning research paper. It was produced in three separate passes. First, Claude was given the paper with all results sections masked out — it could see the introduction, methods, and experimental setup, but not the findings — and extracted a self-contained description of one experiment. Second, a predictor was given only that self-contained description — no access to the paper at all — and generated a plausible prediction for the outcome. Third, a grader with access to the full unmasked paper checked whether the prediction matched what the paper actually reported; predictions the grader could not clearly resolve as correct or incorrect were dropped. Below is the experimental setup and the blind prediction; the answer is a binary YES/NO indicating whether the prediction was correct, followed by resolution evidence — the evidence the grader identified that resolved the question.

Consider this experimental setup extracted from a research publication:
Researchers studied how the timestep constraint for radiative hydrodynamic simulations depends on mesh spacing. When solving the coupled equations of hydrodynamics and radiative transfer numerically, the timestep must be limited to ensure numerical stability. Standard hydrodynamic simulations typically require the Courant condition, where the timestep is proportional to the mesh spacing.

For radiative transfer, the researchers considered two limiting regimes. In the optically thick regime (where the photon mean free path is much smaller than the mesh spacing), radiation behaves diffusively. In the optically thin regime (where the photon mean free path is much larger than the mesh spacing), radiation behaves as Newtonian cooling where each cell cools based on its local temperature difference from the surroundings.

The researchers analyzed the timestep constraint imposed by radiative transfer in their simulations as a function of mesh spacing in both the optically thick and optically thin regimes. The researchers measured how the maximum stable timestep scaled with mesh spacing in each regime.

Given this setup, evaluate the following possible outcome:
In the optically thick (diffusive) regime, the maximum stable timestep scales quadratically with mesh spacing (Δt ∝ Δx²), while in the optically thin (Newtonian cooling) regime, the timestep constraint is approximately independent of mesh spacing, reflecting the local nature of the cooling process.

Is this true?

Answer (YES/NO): YES